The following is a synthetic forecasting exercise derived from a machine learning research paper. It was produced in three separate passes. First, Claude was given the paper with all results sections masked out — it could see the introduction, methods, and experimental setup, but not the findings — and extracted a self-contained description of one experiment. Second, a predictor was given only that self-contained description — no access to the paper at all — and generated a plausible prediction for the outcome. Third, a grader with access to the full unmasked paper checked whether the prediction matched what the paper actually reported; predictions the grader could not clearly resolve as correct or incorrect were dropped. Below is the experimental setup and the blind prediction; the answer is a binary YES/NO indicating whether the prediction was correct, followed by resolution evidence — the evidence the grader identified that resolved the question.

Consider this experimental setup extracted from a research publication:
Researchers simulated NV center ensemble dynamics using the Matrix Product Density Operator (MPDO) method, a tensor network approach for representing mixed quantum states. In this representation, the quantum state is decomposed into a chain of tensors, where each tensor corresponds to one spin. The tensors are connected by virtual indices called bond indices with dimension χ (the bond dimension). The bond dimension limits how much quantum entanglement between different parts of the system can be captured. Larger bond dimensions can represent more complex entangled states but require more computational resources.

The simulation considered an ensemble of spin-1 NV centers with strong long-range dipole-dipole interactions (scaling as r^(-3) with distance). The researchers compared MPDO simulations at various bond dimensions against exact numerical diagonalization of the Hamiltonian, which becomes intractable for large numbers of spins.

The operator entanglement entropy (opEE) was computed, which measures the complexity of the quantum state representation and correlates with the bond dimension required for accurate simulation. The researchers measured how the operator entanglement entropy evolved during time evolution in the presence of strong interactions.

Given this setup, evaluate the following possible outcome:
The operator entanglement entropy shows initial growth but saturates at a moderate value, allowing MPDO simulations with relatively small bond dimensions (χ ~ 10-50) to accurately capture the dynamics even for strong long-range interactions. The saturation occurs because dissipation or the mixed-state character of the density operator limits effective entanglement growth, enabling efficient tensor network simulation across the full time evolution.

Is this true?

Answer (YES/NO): NO